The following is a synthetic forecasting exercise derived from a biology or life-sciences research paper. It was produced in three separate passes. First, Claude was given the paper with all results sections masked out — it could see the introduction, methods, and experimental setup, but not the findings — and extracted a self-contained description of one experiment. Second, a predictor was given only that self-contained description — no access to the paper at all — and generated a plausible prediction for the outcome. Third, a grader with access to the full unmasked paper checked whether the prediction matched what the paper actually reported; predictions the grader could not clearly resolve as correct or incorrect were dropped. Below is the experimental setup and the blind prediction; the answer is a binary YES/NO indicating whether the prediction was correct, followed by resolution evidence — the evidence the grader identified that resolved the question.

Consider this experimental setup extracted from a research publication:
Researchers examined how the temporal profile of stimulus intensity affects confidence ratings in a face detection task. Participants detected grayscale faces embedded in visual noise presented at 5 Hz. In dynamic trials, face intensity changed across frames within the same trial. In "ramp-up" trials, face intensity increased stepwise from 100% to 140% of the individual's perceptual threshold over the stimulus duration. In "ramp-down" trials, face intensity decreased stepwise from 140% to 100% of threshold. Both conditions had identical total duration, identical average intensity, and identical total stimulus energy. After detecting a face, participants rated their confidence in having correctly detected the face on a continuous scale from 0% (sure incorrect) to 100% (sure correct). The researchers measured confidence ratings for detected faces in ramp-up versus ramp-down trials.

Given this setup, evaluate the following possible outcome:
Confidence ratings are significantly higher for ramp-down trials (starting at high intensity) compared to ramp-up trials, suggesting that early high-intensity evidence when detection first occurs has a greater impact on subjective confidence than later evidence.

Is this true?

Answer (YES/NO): NO